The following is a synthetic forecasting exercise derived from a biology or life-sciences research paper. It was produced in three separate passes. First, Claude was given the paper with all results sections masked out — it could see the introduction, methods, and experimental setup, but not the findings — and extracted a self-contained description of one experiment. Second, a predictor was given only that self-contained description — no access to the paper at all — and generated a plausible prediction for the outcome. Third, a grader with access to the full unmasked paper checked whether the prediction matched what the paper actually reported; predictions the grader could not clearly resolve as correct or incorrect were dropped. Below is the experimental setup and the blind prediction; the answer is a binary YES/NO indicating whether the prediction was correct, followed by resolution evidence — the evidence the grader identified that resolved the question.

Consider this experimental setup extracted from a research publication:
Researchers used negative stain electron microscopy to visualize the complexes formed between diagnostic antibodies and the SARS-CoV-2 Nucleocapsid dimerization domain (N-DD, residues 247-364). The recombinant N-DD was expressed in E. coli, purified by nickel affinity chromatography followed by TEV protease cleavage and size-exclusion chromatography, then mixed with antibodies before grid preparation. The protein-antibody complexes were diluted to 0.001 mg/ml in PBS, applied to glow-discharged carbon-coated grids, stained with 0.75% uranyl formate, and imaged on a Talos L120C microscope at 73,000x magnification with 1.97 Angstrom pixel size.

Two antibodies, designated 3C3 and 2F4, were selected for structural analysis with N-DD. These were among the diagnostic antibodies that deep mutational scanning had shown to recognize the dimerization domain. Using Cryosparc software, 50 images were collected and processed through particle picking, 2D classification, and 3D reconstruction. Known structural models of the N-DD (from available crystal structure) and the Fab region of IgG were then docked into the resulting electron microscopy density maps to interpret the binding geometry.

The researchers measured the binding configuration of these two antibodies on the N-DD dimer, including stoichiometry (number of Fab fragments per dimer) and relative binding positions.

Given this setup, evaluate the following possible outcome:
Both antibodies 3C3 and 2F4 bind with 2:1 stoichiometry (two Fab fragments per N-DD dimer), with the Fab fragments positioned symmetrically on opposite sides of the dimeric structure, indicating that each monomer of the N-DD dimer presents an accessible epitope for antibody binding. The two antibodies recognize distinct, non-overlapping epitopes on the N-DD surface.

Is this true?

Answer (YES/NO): NO